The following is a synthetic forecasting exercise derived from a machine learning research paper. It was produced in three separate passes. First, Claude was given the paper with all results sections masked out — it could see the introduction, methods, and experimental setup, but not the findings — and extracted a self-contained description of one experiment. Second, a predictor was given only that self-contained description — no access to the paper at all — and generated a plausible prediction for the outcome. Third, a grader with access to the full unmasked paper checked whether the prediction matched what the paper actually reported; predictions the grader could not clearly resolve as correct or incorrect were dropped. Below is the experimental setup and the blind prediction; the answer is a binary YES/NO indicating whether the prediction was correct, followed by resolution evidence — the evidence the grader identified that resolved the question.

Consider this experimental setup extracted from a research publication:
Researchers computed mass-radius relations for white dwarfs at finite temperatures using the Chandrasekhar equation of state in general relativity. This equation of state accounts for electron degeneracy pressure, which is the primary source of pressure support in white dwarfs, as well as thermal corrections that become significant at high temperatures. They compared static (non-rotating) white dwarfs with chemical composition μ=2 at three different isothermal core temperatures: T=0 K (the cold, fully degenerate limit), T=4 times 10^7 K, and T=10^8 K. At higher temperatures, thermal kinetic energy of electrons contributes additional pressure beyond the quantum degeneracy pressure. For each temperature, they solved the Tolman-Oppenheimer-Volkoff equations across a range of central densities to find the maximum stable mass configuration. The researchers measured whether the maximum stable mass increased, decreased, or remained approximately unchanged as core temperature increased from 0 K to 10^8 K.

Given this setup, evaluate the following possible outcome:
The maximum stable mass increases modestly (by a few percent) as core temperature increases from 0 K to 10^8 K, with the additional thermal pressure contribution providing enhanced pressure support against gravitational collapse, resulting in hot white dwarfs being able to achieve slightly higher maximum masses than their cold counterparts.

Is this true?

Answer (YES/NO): NO